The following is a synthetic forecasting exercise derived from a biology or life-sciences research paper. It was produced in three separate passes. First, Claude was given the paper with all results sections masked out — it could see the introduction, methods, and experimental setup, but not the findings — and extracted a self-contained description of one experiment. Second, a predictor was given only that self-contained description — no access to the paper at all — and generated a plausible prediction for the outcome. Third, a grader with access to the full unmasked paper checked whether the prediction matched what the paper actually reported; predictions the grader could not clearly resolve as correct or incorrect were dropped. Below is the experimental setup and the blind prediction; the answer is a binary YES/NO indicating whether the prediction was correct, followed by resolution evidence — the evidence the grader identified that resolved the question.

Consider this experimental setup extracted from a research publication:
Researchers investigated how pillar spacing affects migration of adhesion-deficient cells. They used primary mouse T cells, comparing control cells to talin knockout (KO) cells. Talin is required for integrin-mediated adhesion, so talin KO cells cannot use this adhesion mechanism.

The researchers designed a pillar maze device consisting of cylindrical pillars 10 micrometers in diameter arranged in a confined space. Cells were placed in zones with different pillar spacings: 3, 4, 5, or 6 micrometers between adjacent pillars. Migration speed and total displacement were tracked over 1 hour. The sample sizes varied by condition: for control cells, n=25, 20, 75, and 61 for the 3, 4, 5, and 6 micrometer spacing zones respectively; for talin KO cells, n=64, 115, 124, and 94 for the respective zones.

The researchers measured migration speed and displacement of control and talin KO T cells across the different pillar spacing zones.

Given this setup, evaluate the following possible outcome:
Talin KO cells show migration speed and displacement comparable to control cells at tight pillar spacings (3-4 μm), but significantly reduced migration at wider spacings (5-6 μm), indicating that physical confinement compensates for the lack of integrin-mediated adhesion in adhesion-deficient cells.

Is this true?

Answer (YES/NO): NO